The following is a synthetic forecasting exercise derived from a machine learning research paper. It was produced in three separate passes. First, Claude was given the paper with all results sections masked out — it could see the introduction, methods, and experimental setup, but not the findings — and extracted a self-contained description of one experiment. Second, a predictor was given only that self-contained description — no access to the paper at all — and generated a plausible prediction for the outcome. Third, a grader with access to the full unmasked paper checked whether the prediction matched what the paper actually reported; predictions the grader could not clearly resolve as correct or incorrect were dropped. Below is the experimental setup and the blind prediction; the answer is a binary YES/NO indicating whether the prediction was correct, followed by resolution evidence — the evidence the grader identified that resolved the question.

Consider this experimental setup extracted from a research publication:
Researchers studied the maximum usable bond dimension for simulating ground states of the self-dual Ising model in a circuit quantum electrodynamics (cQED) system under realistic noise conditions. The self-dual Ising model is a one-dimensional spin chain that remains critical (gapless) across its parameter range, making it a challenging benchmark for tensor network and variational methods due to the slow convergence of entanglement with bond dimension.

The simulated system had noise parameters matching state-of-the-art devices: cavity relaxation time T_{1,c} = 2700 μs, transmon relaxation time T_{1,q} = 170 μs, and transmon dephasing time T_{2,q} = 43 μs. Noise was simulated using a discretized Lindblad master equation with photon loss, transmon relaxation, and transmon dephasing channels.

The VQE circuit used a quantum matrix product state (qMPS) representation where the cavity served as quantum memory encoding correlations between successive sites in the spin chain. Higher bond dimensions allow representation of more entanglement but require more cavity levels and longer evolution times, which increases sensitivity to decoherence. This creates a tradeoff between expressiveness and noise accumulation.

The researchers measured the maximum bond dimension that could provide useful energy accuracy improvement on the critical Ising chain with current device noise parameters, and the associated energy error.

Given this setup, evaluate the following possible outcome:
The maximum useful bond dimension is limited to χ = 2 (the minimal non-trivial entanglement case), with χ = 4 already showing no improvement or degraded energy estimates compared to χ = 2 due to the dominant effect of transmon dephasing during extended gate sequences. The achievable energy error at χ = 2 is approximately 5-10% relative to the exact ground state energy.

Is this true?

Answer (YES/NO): NO